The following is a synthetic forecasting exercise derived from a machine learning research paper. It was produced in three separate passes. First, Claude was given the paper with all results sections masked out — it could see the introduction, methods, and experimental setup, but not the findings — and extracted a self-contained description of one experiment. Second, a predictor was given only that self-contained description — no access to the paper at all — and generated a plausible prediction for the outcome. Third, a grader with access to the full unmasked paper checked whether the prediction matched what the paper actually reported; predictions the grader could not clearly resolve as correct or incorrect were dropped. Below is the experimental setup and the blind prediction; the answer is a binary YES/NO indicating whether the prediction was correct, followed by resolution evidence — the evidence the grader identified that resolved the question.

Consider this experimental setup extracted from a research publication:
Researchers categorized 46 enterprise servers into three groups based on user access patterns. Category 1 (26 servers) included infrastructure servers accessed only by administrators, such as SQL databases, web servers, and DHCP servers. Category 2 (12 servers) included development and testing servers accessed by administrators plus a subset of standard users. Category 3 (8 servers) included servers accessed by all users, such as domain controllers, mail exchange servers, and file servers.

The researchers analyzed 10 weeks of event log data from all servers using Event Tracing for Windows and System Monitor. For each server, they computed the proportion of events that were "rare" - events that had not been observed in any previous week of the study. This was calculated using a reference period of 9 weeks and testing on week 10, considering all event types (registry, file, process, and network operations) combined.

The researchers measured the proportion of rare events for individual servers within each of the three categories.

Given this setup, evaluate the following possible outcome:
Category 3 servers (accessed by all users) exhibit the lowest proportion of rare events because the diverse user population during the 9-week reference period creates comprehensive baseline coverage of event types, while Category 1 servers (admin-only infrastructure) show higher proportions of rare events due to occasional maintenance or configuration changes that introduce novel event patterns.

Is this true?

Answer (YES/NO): NO